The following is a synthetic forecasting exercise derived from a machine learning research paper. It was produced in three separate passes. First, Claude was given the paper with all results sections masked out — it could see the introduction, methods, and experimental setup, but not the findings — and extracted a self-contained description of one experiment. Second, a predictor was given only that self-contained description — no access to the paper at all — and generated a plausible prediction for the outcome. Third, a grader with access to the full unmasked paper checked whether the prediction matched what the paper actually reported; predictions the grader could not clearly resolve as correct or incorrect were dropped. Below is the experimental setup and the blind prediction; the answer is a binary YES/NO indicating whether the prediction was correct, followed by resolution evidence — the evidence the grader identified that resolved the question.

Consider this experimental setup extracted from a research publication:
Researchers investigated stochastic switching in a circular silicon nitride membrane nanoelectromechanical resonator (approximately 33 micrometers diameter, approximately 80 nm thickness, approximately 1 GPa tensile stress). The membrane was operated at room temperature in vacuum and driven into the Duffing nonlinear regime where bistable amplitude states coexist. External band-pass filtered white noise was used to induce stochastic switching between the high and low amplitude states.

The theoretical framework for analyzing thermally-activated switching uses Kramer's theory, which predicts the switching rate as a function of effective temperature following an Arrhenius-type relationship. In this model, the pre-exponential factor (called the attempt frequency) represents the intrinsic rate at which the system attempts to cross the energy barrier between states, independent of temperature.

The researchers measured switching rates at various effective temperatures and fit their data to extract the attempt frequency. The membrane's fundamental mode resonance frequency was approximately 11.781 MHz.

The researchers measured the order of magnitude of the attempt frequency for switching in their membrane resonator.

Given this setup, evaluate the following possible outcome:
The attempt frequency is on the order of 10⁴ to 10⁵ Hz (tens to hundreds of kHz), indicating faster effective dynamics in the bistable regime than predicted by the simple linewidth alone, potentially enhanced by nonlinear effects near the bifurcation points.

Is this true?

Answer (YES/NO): NO